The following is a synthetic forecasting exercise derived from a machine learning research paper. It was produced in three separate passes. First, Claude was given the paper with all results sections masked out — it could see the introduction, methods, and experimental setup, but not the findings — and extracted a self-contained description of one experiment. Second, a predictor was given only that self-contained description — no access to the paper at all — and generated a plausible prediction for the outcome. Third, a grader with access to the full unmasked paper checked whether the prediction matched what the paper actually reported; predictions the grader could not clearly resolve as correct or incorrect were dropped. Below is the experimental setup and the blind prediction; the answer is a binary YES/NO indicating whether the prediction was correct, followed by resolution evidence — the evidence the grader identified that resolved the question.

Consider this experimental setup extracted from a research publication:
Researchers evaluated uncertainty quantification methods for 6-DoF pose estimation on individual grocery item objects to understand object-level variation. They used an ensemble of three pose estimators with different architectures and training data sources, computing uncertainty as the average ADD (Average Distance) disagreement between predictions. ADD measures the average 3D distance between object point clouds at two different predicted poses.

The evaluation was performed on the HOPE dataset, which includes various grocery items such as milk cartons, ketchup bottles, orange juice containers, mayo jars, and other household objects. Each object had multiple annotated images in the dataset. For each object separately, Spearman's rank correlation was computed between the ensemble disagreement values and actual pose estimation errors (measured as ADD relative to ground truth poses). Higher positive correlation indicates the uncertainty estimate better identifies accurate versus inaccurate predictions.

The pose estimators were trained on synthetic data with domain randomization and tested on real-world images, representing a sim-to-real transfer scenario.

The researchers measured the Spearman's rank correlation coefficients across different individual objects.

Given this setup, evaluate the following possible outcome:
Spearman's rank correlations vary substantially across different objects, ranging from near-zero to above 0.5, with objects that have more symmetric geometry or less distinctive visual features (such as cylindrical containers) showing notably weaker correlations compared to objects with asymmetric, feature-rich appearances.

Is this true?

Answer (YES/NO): NO